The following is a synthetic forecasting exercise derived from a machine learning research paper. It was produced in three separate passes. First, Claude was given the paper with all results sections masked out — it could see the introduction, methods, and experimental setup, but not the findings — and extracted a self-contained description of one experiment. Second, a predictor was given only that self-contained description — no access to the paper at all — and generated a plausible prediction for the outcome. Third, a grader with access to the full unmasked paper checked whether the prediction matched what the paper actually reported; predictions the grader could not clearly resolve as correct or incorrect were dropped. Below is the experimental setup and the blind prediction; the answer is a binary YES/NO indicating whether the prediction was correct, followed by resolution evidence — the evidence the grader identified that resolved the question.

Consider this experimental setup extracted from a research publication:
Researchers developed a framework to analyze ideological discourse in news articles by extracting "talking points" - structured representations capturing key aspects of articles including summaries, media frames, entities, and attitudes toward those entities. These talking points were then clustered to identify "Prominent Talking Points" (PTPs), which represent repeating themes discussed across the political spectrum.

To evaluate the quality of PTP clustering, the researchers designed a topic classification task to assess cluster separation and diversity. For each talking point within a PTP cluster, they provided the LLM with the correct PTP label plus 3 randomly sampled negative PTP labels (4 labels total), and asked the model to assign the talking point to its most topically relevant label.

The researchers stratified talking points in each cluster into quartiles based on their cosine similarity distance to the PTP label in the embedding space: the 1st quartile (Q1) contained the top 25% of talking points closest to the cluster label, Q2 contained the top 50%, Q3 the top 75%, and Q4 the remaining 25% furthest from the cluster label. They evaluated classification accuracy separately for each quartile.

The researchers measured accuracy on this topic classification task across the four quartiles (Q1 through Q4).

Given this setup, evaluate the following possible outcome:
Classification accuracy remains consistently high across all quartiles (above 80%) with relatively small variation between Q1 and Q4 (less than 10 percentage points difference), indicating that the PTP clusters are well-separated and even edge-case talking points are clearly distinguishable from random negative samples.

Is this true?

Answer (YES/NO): NO